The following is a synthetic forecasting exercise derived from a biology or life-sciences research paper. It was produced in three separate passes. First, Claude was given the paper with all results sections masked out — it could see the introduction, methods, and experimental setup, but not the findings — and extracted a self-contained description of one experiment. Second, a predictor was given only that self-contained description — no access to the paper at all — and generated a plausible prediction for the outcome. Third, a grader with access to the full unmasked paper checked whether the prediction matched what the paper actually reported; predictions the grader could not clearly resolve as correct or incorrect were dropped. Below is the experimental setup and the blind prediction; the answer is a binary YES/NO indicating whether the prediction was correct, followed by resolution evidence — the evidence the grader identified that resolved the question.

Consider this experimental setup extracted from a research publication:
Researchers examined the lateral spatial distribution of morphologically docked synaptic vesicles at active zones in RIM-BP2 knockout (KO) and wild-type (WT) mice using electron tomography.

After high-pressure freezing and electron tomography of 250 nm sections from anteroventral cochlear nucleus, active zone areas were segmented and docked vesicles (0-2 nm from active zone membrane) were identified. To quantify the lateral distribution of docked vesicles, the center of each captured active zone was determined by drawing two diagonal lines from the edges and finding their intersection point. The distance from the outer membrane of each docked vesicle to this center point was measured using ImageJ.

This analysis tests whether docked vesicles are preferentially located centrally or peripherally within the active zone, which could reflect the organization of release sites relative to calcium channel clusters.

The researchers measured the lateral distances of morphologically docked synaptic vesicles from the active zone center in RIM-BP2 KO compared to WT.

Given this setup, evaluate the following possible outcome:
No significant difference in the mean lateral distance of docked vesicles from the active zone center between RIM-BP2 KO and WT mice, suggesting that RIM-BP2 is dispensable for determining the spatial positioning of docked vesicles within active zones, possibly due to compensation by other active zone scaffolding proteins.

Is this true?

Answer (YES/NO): NO